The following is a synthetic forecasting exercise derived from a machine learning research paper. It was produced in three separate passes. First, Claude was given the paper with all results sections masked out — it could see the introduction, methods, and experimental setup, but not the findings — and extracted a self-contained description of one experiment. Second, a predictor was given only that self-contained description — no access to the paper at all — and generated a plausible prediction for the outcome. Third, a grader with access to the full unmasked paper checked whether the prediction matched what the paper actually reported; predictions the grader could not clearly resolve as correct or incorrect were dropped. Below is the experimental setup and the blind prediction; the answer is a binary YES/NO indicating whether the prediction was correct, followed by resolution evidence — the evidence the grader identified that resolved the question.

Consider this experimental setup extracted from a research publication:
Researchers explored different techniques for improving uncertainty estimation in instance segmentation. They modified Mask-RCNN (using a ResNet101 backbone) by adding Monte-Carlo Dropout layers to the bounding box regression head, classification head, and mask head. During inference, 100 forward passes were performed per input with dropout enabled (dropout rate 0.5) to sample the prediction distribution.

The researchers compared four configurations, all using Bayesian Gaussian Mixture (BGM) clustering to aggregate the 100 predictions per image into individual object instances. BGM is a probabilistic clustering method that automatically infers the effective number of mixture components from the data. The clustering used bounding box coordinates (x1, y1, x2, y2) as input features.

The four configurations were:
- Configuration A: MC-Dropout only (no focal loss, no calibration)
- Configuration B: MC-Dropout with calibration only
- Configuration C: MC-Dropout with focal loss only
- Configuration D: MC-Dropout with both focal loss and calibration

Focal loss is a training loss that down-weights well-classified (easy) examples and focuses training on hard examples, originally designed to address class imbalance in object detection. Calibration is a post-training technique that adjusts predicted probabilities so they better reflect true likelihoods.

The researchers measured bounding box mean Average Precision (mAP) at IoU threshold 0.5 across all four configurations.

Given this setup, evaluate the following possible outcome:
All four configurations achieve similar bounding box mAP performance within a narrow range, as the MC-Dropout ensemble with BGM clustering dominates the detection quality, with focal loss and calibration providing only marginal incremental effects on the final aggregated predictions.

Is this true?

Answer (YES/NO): YES